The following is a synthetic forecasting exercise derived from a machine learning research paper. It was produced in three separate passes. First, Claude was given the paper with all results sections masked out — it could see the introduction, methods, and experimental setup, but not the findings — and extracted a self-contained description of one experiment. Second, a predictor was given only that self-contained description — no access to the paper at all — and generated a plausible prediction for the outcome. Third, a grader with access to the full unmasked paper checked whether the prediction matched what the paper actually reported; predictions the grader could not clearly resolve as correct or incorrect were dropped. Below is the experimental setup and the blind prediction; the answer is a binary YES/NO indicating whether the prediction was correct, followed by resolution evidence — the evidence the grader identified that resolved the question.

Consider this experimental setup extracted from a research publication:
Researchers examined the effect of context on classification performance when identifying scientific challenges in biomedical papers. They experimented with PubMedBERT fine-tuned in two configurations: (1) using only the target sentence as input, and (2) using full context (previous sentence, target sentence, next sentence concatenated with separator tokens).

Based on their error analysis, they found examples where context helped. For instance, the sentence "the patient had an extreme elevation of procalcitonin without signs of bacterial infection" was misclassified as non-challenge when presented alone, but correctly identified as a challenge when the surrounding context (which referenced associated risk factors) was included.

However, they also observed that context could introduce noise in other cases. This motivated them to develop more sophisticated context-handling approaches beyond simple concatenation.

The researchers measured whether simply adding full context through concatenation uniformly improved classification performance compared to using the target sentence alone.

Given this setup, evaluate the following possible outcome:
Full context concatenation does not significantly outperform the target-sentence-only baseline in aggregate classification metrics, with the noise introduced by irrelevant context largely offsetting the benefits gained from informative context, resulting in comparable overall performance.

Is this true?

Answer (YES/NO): NO